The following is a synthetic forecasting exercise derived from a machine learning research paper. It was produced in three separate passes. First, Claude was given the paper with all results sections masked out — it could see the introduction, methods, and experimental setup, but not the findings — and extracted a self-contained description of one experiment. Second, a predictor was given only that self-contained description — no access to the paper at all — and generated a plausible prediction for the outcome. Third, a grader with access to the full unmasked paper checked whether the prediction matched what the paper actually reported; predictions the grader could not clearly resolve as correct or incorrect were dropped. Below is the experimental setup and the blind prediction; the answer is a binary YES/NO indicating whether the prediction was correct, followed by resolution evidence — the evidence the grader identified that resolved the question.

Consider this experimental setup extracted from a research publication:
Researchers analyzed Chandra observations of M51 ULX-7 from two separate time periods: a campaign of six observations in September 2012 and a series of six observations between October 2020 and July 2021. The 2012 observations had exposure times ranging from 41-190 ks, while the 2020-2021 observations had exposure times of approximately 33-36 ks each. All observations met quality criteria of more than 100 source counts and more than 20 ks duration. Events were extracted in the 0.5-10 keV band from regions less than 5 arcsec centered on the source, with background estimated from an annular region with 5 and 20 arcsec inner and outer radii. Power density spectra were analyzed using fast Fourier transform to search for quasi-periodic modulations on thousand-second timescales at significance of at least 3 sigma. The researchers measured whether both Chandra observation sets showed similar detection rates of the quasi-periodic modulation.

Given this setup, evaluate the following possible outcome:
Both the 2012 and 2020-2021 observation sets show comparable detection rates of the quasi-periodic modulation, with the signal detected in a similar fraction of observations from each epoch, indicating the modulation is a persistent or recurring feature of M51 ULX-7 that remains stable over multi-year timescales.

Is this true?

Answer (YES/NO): NO